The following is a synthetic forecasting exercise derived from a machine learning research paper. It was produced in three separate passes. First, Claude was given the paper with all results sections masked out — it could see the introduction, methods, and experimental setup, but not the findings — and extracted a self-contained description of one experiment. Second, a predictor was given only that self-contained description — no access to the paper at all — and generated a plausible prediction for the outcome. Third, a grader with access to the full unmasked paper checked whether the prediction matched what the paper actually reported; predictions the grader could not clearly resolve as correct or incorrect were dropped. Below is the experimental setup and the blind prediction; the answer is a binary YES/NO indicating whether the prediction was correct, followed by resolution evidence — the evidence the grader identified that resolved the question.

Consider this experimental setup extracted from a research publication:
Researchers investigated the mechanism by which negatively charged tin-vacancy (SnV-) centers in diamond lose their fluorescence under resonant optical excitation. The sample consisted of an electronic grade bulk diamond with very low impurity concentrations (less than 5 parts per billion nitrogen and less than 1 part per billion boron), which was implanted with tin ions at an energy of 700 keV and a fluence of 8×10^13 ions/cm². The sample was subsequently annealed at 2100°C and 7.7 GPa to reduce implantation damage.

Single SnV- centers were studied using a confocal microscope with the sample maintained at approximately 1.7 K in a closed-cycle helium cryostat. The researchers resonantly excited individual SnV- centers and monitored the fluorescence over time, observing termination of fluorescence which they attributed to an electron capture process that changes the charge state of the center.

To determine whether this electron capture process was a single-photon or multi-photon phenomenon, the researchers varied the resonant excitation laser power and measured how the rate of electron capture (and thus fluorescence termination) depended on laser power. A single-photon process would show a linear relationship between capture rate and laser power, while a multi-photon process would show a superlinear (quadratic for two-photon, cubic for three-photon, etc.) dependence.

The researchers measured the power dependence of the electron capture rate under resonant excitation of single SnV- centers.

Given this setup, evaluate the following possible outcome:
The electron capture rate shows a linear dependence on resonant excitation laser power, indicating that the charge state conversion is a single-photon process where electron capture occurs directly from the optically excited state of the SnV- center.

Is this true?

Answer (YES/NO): YES